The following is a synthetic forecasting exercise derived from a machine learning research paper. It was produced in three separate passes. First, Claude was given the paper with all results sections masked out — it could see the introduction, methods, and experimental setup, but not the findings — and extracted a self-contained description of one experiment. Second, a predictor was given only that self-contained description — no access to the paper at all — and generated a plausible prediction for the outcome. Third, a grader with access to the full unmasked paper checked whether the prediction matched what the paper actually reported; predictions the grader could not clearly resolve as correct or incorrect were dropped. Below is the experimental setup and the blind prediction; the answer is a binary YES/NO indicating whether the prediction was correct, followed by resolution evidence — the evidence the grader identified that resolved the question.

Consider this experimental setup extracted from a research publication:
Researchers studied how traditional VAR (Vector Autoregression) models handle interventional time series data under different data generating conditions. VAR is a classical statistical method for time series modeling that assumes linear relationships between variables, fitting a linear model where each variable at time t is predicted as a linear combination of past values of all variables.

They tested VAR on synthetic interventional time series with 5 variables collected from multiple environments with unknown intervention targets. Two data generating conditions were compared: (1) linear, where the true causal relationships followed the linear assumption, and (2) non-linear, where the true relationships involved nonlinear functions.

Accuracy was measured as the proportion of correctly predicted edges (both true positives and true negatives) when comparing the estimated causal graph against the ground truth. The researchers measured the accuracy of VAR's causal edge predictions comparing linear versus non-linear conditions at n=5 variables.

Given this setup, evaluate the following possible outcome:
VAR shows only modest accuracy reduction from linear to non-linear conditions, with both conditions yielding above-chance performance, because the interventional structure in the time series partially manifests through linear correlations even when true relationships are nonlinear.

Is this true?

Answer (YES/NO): NO